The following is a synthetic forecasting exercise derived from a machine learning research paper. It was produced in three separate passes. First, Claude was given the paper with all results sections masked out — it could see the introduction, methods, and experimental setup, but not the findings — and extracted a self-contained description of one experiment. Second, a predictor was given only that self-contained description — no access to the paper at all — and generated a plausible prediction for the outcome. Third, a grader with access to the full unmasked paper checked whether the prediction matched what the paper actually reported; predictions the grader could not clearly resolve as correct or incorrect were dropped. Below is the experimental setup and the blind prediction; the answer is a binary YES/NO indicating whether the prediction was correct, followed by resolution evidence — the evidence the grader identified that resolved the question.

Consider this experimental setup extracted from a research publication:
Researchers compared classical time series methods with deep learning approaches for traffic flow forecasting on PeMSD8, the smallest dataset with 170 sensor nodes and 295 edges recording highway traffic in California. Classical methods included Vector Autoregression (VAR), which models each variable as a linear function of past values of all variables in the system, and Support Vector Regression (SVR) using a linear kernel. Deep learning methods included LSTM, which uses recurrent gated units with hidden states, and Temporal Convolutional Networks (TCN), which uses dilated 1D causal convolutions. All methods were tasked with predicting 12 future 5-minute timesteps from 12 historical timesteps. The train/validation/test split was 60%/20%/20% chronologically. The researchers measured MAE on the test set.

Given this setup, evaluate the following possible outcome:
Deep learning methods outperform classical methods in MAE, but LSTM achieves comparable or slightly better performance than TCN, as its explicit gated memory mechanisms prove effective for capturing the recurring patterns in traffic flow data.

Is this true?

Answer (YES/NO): NO